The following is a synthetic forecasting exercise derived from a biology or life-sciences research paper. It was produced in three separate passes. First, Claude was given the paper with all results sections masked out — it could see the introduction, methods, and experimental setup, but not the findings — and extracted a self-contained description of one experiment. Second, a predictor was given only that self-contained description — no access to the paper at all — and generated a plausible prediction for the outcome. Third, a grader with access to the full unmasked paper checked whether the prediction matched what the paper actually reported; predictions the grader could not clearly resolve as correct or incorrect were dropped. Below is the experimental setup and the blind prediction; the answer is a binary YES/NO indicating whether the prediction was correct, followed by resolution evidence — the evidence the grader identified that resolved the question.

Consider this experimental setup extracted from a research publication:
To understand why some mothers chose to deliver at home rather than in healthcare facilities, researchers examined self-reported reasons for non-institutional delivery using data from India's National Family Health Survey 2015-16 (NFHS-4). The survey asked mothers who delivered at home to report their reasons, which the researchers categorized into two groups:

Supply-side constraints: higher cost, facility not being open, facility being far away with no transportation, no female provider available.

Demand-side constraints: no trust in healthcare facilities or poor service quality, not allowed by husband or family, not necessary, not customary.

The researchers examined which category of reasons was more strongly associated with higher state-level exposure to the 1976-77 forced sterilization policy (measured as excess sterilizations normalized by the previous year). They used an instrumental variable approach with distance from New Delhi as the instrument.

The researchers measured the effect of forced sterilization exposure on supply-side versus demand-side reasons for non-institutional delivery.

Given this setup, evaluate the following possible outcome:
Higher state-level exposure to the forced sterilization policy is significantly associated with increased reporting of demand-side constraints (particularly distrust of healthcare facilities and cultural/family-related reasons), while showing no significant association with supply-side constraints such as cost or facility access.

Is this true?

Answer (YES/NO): YES